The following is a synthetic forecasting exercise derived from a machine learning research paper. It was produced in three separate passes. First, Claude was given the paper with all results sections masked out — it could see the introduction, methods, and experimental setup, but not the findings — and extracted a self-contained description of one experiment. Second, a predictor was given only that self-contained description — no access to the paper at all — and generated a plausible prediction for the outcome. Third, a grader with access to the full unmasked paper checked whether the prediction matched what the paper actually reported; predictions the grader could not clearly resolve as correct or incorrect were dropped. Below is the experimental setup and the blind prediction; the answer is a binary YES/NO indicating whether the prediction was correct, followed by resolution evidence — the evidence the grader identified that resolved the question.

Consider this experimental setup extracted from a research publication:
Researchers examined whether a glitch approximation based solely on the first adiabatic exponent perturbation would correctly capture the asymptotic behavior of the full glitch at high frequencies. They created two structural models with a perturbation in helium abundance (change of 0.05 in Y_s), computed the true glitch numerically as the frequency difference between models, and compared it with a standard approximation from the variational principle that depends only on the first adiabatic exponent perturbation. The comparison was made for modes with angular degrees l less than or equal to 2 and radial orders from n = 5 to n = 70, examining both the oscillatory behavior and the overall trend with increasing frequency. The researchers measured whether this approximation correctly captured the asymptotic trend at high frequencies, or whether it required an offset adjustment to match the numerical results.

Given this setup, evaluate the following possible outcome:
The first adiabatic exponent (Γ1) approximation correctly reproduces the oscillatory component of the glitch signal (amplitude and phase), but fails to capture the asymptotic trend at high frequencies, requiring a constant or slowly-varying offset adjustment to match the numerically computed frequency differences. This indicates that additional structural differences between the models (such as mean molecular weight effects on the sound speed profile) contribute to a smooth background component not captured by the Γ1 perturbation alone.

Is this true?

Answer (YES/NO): NO